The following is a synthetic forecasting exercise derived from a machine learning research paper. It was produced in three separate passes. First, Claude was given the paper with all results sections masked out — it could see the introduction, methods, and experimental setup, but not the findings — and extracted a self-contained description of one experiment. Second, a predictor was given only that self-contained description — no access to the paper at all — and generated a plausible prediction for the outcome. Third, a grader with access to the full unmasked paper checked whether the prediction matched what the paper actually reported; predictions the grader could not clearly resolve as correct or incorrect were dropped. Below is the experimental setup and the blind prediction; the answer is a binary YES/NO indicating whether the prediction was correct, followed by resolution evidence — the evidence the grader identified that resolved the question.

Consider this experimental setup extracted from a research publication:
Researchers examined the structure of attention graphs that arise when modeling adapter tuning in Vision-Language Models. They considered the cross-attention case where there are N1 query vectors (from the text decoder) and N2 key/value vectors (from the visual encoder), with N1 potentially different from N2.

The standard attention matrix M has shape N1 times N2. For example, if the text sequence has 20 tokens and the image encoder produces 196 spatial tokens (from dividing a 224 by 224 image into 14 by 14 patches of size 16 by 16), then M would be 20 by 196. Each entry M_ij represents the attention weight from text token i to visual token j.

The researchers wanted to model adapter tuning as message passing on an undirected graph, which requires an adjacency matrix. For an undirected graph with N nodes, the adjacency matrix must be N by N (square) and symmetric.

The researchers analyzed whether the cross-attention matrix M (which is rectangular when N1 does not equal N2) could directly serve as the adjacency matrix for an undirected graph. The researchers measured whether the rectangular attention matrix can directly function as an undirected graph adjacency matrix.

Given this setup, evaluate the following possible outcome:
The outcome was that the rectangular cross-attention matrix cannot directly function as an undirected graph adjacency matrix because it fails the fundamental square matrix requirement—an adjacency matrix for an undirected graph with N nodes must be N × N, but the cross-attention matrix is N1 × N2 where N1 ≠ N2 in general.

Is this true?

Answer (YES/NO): YES